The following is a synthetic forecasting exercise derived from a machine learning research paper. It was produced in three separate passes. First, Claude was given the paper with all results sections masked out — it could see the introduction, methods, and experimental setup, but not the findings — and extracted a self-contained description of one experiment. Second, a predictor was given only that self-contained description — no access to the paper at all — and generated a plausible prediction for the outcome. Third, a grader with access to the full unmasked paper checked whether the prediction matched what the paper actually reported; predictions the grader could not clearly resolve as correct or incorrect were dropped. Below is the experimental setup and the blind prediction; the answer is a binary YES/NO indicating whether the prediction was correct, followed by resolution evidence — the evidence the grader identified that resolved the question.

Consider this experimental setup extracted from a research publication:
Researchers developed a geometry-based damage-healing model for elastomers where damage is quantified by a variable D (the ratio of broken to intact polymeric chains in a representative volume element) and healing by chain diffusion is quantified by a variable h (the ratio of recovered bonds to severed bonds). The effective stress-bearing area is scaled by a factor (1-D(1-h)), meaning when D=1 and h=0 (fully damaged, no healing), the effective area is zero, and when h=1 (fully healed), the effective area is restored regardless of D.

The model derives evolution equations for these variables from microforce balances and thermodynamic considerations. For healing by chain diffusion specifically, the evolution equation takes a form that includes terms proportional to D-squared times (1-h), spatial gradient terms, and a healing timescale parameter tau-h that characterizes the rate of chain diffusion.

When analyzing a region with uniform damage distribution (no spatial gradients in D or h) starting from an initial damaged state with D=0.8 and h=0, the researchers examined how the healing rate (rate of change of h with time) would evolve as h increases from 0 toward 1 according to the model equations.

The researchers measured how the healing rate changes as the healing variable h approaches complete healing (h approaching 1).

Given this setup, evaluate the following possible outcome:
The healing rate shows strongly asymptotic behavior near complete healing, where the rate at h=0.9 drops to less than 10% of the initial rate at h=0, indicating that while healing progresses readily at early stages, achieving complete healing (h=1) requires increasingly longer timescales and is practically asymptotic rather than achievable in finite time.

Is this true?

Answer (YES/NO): NO